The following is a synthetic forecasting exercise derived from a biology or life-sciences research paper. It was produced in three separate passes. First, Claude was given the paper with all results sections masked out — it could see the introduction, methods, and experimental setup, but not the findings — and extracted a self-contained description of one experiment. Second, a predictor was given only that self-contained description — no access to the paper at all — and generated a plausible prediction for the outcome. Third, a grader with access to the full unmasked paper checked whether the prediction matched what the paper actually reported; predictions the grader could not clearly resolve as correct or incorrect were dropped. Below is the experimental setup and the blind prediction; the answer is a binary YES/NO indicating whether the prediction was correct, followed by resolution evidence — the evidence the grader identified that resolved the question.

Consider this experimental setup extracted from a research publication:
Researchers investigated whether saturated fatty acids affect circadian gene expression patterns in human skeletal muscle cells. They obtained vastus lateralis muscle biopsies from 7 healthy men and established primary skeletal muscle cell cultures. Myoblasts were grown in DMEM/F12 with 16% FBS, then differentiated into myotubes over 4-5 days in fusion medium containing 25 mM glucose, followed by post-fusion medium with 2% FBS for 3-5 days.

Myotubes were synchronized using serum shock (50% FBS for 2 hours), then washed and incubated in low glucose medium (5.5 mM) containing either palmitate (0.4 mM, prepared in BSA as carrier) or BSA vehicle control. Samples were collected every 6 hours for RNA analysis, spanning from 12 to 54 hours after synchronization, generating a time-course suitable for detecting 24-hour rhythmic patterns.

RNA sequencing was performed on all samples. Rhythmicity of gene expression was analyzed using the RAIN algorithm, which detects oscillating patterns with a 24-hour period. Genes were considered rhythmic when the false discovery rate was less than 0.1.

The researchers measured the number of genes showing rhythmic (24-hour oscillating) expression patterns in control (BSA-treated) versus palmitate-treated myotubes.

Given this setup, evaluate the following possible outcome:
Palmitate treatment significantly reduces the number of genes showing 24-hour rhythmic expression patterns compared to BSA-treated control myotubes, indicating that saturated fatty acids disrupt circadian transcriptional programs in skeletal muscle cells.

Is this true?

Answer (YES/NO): YES